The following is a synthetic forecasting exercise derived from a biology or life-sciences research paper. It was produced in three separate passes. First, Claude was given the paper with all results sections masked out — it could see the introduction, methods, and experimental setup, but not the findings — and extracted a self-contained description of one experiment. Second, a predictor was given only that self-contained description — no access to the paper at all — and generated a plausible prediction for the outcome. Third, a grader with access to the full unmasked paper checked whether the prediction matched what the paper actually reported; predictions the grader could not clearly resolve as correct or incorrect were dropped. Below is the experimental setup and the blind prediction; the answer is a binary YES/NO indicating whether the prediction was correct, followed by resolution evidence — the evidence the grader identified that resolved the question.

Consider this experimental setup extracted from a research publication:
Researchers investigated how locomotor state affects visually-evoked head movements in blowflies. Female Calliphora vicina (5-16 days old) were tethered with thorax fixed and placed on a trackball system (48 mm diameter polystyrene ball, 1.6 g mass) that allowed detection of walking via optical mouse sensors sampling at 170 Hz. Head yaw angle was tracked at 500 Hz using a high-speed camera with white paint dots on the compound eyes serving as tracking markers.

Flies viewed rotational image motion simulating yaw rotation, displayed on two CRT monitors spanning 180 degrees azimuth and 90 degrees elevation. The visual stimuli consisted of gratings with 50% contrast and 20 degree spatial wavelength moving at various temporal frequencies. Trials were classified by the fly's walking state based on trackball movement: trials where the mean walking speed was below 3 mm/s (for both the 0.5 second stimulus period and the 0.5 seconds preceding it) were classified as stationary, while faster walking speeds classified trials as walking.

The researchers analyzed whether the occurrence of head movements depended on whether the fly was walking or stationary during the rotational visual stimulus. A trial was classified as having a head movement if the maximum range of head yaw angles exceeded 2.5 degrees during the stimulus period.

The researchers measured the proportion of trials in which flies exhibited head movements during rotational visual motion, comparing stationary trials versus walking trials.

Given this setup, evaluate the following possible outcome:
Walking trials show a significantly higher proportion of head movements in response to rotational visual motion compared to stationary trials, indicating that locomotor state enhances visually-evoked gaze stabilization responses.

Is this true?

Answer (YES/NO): YES